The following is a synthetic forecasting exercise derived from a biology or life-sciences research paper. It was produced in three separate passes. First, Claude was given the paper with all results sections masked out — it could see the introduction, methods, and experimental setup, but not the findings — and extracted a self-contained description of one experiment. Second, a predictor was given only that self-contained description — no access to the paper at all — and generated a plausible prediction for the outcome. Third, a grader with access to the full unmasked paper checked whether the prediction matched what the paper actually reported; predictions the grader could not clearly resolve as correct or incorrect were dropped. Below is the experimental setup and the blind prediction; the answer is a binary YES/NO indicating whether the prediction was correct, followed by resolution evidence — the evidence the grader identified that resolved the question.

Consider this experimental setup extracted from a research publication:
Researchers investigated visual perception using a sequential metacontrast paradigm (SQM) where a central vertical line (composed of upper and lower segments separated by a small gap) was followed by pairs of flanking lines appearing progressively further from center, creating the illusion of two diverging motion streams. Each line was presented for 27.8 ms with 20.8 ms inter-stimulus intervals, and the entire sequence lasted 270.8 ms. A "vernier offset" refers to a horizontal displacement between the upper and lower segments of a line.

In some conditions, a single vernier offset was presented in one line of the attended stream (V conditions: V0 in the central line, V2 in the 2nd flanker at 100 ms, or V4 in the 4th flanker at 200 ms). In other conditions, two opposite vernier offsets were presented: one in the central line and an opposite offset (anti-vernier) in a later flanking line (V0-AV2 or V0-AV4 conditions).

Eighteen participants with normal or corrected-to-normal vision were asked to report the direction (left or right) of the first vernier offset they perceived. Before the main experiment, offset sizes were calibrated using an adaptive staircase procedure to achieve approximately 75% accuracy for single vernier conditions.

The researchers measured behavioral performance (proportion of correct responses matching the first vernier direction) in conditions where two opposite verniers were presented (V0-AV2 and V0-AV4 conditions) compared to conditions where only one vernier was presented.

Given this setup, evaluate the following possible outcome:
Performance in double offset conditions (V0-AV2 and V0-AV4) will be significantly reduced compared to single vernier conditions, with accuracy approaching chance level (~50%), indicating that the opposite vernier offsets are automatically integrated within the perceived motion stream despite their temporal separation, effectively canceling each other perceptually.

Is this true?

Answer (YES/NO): YES